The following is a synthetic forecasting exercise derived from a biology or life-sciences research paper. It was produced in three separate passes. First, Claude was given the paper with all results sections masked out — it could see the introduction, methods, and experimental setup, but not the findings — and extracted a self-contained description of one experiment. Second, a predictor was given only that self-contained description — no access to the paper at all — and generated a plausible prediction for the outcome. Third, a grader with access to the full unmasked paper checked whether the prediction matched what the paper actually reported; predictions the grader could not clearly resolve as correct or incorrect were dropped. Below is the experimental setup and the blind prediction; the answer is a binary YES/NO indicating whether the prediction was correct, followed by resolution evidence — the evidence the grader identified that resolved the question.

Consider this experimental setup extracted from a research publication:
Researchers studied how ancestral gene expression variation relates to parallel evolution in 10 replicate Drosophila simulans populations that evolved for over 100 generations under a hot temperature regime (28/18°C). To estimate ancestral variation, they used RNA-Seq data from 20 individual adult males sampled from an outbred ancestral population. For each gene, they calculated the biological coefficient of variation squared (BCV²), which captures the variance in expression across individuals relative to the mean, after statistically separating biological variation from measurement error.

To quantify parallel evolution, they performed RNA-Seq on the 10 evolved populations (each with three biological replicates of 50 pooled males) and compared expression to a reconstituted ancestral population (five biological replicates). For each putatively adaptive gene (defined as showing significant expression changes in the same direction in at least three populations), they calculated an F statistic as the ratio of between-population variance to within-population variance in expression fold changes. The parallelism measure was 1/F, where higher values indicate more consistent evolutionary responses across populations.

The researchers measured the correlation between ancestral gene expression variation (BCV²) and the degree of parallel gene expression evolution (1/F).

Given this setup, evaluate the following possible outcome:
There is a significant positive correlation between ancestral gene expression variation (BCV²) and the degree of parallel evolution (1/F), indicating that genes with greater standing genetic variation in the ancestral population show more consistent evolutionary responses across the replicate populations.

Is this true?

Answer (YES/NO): NO